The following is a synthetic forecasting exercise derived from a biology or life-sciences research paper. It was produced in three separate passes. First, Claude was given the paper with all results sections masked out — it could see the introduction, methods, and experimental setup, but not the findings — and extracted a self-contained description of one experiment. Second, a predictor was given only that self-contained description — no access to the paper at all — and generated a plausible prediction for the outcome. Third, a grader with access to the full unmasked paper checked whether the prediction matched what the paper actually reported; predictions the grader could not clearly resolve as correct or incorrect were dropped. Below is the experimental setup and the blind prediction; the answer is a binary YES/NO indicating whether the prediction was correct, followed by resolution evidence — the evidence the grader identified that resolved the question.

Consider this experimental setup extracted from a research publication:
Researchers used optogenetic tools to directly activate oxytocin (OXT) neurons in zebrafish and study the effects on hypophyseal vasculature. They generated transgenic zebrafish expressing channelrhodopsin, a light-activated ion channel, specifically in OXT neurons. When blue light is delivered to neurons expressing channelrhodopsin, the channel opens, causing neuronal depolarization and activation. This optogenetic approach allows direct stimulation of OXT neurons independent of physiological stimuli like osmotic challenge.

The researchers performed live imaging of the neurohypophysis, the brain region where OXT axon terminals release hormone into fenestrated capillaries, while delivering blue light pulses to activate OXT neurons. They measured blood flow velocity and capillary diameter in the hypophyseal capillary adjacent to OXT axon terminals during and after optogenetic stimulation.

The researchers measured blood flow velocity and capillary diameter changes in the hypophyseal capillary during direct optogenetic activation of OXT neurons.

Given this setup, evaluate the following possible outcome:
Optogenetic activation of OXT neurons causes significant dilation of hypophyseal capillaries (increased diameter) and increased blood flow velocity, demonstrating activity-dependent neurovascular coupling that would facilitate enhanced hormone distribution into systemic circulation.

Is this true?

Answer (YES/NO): NO